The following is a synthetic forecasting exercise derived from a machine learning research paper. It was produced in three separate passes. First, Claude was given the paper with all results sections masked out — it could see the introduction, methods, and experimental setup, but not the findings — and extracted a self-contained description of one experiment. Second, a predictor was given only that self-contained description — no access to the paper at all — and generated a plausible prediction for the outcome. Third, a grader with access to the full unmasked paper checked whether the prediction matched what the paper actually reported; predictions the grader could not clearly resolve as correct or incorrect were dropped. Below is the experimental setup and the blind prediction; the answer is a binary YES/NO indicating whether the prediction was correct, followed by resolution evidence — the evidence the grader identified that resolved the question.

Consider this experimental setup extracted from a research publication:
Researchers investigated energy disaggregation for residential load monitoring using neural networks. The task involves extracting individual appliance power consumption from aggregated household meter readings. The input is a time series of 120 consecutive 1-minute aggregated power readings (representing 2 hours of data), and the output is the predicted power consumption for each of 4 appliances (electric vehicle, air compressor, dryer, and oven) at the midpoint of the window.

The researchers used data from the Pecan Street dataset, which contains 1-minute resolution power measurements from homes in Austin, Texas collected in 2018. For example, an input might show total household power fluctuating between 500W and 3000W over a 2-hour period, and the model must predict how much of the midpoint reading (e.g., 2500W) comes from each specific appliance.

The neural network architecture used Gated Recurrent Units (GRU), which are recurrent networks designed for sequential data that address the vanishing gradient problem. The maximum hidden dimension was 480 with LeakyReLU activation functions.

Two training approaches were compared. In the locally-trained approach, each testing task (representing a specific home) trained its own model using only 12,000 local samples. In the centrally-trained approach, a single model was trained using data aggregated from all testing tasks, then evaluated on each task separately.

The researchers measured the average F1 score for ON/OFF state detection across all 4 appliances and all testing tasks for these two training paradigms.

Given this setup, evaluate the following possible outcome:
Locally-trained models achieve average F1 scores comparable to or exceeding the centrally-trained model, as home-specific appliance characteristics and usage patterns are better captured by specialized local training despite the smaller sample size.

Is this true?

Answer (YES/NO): YES